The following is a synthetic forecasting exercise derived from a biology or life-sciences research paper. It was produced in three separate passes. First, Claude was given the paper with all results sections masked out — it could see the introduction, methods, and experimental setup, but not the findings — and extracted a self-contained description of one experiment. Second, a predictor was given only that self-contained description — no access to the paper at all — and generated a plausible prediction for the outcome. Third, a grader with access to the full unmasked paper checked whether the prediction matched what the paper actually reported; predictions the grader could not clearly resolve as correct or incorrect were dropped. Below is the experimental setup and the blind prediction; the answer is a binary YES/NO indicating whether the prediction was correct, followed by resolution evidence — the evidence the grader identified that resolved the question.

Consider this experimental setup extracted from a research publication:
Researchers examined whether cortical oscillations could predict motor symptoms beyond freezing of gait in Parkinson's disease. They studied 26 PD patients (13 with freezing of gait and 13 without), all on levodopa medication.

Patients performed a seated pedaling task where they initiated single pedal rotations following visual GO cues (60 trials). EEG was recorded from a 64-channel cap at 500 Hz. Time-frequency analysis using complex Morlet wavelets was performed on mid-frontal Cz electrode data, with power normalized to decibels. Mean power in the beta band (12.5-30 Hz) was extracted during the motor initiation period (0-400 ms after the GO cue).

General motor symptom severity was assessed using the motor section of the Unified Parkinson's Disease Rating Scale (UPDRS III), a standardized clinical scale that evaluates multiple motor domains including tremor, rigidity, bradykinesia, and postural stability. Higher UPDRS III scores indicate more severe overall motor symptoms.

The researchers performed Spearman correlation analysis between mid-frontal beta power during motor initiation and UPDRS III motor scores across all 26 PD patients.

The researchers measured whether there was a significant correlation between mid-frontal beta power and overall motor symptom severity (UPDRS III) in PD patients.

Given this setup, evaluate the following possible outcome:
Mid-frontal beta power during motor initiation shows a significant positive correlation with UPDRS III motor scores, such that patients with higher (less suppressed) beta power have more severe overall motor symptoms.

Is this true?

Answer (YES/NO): YES